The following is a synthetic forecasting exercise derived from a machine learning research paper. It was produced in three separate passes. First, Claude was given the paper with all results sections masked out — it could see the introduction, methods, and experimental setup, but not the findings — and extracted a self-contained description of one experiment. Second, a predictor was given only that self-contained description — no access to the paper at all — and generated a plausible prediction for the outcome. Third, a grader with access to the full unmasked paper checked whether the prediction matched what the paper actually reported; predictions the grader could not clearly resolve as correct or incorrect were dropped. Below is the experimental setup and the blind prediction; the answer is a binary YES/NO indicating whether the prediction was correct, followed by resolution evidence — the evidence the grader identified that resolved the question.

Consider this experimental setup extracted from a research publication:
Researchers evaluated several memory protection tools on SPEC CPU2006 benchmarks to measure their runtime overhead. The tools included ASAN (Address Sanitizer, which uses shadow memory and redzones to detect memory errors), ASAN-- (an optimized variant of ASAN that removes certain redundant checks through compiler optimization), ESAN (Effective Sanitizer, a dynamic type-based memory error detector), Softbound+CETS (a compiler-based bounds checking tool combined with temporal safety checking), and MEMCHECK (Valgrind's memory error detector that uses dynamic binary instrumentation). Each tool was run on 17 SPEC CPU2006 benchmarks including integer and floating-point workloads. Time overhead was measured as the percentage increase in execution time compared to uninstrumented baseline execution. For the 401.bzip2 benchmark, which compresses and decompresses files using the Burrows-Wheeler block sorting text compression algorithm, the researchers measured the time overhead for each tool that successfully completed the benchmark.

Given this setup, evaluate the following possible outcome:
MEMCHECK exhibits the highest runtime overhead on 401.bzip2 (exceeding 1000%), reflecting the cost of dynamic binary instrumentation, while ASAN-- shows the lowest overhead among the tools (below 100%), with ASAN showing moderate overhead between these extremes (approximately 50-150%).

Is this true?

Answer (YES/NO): NO